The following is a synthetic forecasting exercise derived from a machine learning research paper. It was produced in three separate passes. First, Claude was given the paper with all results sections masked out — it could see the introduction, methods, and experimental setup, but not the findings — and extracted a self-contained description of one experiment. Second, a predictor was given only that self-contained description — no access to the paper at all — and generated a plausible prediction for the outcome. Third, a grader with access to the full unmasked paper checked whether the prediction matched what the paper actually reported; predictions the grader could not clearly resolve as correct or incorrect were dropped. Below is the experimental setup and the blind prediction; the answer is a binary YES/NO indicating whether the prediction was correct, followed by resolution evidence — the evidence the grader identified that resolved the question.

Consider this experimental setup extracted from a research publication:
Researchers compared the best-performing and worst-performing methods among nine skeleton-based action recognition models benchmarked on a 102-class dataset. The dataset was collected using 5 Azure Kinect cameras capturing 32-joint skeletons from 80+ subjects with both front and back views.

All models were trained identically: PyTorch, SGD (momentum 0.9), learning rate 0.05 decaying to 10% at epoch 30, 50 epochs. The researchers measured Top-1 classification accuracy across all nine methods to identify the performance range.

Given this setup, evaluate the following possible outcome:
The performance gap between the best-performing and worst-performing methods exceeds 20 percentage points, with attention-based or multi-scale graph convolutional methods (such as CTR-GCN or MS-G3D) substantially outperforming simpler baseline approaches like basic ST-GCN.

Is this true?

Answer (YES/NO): NO